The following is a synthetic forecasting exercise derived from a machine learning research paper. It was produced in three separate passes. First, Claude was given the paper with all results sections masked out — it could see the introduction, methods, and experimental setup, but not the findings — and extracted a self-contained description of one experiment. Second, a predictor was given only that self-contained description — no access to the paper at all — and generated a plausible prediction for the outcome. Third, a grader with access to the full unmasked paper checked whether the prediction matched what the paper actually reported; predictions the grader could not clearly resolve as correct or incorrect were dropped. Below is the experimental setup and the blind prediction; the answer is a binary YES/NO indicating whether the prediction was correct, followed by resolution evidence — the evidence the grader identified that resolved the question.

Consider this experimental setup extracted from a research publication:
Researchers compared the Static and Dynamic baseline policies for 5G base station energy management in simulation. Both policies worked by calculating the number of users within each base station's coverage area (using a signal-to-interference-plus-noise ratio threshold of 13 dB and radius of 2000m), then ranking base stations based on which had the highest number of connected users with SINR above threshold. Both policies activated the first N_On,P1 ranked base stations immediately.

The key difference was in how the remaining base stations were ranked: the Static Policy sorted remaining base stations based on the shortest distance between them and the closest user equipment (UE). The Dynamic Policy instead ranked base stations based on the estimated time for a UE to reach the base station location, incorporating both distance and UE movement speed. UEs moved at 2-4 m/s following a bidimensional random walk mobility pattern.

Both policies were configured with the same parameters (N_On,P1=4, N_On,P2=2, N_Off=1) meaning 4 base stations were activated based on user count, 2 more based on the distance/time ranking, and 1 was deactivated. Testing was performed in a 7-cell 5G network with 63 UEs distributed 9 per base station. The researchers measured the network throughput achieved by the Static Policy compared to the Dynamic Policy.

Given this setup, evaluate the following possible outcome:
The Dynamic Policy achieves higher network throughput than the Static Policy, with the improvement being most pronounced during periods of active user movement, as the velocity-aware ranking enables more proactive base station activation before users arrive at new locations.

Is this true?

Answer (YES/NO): NO